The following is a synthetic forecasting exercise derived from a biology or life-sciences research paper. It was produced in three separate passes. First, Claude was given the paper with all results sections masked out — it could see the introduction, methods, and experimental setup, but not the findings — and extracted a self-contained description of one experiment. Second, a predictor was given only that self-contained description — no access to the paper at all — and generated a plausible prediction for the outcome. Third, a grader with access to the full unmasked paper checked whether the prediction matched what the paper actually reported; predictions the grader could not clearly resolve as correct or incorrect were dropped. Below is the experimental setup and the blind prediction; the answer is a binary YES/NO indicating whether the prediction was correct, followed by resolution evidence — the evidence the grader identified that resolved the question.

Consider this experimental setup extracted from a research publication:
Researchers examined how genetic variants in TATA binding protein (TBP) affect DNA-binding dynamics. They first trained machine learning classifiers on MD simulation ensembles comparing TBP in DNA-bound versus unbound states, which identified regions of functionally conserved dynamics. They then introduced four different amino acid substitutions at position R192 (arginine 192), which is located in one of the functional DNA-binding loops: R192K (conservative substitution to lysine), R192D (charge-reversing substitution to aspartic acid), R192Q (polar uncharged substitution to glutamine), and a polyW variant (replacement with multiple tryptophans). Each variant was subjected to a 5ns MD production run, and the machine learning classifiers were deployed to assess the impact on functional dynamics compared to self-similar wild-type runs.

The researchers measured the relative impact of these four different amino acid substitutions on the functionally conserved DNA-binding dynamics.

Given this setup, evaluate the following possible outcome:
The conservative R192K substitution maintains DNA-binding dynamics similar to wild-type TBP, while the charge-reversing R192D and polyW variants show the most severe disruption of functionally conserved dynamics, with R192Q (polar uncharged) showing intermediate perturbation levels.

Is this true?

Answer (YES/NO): NO